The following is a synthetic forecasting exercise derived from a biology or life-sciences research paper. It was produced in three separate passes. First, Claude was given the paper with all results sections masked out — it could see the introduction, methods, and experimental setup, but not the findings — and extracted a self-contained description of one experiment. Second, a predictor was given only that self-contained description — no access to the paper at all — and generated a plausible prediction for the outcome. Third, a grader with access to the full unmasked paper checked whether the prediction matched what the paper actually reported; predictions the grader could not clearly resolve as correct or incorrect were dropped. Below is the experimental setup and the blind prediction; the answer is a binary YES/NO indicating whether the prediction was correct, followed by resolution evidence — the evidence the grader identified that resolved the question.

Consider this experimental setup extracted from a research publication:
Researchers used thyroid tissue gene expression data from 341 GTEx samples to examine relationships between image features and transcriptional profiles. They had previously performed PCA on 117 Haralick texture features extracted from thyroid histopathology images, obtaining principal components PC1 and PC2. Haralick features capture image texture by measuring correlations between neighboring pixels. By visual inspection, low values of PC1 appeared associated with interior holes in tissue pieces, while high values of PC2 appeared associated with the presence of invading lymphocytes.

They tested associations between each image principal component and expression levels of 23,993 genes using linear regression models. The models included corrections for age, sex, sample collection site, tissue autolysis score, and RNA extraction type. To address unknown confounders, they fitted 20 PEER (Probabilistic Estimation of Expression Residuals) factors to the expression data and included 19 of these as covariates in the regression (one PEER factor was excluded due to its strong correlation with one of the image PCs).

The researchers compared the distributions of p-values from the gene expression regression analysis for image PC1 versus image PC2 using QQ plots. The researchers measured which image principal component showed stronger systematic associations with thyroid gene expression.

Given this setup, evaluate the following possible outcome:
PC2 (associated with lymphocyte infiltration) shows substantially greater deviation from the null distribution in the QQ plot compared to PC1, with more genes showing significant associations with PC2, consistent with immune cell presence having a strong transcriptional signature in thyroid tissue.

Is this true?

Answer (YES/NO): YES